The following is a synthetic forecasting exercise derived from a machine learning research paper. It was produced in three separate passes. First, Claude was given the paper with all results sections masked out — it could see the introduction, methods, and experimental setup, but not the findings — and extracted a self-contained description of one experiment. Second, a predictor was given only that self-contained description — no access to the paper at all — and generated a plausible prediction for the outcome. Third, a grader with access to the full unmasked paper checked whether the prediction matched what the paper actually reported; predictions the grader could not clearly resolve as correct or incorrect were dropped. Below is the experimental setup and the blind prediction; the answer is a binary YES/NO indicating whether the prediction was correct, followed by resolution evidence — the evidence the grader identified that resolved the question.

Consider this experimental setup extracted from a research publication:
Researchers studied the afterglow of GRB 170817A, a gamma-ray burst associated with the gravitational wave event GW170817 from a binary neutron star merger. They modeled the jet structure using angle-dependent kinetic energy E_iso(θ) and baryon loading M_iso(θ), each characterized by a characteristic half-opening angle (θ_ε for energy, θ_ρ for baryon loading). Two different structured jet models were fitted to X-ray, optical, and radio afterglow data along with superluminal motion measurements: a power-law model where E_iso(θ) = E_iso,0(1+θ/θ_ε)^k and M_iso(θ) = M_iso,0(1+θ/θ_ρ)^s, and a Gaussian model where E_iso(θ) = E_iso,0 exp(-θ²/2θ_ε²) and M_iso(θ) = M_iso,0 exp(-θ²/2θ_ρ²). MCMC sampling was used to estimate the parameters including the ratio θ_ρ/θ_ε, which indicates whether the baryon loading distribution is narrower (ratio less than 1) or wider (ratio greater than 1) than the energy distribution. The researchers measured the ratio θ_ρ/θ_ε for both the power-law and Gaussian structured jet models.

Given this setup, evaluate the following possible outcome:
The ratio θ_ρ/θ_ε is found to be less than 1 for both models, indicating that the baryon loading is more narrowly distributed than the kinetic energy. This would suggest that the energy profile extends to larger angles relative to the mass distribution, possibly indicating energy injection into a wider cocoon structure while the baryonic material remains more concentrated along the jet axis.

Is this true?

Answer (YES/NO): NO